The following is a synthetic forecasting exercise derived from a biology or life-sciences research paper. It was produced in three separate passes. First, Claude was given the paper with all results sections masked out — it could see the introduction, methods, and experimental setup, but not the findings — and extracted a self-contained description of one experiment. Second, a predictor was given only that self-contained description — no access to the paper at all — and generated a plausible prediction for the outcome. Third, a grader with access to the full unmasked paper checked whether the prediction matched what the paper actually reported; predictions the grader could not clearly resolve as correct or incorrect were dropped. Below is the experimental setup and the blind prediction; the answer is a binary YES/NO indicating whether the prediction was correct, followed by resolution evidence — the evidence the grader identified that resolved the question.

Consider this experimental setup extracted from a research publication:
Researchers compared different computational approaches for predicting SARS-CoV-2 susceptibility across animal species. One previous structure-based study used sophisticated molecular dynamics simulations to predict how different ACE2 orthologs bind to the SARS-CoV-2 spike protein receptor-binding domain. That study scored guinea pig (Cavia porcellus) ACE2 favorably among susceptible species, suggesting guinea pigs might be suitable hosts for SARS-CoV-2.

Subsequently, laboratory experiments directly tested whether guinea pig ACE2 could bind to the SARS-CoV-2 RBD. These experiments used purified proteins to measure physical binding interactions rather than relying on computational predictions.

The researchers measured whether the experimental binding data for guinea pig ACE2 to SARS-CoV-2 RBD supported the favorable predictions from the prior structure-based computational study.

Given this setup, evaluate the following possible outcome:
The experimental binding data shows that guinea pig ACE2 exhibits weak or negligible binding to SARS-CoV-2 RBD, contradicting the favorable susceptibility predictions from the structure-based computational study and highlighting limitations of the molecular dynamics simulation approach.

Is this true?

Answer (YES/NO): YES